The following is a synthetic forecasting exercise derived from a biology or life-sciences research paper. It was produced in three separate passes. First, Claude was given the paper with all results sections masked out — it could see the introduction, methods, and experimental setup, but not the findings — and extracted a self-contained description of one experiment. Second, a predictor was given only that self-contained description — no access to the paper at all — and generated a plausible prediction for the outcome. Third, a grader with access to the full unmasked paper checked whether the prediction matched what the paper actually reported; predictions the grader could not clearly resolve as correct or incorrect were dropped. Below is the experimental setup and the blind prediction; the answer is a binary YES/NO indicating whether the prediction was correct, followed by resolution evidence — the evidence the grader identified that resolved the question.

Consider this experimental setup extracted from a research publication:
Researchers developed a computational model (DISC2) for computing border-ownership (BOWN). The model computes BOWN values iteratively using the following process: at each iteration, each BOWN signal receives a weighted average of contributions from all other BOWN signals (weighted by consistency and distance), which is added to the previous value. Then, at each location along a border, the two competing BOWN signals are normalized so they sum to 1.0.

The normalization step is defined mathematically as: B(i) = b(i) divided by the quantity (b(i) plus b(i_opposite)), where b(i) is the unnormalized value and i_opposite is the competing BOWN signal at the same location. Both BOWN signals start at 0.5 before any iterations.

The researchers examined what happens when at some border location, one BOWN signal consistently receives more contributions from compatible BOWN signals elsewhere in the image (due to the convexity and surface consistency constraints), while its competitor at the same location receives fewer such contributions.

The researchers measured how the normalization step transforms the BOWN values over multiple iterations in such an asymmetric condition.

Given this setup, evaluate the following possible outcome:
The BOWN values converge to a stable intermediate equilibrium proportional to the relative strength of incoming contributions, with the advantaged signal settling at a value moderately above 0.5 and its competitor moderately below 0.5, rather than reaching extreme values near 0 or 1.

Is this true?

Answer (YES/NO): NO